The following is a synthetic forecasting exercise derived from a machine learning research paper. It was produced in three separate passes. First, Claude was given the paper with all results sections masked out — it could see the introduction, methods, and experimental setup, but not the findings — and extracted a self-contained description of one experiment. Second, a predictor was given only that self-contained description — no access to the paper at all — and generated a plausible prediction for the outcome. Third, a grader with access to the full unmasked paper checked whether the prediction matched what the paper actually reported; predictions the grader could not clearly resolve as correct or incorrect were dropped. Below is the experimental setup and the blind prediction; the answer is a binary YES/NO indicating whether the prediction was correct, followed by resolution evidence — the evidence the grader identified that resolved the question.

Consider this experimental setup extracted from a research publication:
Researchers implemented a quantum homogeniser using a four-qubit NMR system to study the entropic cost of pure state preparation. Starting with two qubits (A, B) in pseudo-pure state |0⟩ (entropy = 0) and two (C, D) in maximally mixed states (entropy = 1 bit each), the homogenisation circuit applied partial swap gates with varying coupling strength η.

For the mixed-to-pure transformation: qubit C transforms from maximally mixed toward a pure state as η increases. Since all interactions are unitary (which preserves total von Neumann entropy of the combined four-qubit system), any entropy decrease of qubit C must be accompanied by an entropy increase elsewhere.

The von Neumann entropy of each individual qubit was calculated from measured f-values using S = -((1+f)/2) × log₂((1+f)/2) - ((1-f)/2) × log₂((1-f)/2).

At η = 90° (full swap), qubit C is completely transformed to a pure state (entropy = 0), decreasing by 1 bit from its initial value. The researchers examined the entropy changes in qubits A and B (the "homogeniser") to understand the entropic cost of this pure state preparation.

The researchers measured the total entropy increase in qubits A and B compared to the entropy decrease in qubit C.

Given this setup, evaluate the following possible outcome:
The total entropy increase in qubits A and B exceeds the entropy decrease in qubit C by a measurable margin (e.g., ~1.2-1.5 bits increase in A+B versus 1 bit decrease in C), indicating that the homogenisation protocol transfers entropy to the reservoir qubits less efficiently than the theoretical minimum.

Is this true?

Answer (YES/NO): NO